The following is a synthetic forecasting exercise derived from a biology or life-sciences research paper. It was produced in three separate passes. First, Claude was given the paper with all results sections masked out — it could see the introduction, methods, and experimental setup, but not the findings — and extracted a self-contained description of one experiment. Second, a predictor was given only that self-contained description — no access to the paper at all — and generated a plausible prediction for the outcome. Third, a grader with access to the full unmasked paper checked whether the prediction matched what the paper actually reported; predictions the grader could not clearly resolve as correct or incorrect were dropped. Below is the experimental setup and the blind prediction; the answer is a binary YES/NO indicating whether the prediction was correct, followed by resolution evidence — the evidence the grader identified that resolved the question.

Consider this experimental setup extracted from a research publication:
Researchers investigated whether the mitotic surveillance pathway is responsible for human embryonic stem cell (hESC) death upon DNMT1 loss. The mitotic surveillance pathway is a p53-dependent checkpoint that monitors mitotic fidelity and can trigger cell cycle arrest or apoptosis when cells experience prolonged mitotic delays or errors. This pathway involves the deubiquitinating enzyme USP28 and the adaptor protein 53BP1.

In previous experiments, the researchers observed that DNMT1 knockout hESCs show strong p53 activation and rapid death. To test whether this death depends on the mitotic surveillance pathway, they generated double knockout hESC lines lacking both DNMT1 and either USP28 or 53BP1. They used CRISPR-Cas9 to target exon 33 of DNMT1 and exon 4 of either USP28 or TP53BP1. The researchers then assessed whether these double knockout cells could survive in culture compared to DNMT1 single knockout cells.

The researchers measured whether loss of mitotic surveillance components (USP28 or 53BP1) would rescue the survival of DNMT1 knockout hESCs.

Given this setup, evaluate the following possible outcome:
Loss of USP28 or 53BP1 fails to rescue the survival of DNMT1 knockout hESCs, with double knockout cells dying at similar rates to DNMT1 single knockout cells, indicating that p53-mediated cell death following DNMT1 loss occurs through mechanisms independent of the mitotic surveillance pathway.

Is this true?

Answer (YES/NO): NO